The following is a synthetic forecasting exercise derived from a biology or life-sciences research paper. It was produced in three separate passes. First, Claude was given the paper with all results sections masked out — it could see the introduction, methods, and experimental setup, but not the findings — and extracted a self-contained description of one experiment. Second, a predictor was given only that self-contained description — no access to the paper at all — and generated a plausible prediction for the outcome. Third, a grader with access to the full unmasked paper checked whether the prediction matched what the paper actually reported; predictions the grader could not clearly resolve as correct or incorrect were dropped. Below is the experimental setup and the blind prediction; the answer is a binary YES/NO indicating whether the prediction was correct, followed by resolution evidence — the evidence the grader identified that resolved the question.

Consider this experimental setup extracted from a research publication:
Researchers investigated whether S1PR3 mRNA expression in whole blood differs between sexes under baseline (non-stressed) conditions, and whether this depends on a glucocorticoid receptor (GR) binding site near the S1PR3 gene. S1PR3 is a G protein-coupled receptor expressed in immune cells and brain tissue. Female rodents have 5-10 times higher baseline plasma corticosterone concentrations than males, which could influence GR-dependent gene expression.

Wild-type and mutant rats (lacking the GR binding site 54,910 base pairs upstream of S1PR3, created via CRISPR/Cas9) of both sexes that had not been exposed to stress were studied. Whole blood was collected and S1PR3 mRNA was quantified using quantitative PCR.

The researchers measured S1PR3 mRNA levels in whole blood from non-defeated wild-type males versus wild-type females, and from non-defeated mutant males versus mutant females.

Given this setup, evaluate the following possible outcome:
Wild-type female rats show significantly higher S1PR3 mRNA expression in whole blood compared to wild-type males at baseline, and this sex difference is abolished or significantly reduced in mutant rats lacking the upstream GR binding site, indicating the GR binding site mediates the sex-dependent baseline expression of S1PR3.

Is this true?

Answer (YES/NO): YES